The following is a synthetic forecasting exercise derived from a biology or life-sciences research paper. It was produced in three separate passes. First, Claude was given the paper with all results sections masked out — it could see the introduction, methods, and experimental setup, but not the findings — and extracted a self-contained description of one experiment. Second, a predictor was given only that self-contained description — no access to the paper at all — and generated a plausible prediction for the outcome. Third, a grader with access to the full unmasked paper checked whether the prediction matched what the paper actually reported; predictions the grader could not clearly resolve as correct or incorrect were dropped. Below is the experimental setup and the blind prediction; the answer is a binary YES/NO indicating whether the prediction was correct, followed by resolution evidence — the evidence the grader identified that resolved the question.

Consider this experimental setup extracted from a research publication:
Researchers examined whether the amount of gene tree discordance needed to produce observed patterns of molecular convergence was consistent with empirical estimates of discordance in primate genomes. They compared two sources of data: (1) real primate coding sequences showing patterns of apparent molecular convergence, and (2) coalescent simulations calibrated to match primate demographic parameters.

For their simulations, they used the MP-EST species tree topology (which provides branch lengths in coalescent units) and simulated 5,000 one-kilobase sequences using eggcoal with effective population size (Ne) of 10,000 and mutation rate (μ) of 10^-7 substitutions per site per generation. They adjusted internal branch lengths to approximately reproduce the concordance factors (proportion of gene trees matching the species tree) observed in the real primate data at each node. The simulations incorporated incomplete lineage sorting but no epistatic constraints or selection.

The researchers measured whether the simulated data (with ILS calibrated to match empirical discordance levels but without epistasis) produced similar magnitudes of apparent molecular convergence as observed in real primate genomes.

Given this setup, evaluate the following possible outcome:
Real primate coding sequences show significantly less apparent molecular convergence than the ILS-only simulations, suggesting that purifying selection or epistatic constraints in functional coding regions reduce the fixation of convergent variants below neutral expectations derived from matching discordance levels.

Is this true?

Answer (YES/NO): NO